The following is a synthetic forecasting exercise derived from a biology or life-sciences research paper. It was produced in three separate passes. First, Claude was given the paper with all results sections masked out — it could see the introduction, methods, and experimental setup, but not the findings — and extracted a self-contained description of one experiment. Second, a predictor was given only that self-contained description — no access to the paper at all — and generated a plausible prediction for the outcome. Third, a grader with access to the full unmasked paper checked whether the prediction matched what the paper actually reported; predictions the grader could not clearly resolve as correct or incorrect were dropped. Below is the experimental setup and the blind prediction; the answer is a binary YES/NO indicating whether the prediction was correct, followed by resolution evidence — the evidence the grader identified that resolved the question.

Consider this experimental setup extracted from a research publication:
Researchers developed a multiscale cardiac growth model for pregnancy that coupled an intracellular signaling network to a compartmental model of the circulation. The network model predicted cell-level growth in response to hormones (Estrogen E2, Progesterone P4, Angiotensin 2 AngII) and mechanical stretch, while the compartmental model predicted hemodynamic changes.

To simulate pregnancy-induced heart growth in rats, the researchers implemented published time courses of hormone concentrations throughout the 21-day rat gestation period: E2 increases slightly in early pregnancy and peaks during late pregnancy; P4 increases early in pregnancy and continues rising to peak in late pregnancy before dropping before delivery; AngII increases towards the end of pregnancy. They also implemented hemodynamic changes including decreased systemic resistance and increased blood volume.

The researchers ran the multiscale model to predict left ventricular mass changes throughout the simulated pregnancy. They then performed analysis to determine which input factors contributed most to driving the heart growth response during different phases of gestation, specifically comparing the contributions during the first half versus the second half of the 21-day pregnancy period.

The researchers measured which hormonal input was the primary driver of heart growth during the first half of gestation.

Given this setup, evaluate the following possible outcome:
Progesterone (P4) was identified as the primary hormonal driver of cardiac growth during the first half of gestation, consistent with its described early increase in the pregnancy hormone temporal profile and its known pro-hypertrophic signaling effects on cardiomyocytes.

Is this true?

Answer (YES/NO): YES